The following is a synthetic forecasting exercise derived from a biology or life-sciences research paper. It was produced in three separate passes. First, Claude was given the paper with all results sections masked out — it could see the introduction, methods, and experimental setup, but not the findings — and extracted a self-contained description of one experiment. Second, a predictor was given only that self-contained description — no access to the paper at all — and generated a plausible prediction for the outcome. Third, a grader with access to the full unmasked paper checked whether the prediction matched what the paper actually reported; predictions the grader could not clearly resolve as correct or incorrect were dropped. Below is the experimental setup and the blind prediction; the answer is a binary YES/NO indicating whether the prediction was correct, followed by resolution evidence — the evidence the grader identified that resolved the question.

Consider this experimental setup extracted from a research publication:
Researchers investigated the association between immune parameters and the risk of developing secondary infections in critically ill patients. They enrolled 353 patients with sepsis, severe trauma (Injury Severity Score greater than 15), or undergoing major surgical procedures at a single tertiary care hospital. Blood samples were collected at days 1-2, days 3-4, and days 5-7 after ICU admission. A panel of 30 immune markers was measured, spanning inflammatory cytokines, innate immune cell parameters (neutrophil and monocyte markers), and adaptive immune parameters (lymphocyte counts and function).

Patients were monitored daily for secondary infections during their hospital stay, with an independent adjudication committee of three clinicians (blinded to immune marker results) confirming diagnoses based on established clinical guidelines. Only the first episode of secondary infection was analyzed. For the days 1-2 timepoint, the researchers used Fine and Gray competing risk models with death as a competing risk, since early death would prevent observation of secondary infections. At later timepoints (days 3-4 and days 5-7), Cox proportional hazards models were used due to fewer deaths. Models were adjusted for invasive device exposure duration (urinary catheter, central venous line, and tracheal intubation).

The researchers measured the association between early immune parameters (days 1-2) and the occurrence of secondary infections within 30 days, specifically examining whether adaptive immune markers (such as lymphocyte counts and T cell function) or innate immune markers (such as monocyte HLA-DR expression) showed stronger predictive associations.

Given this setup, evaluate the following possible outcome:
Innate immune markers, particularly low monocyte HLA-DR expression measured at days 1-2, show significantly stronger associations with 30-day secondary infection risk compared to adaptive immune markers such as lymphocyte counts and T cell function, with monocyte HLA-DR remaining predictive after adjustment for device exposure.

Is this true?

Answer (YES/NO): NO